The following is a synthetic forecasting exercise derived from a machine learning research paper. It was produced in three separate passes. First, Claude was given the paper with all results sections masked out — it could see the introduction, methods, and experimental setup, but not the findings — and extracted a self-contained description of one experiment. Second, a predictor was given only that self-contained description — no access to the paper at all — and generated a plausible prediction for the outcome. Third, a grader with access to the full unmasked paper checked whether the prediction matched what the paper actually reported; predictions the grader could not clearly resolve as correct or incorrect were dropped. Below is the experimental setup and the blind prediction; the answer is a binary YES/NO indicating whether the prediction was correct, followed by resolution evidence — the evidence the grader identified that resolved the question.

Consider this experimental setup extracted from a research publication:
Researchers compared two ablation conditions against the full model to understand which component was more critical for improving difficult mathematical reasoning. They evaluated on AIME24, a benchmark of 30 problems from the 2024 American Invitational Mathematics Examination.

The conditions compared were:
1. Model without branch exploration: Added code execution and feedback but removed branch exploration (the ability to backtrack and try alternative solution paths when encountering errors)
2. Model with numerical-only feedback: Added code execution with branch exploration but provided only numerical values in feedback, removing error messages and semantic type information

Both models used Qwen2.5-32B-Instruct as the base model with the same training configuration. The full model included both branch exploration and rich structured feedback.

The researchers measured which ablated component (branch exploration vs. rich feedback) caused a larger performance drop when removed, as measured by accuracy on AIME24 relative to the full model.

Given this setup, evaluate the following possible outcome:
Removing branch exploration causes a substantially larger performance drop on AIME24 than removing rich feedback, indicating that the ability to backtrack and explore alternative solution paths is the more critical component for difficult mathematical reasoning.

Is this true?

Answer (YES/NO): YES